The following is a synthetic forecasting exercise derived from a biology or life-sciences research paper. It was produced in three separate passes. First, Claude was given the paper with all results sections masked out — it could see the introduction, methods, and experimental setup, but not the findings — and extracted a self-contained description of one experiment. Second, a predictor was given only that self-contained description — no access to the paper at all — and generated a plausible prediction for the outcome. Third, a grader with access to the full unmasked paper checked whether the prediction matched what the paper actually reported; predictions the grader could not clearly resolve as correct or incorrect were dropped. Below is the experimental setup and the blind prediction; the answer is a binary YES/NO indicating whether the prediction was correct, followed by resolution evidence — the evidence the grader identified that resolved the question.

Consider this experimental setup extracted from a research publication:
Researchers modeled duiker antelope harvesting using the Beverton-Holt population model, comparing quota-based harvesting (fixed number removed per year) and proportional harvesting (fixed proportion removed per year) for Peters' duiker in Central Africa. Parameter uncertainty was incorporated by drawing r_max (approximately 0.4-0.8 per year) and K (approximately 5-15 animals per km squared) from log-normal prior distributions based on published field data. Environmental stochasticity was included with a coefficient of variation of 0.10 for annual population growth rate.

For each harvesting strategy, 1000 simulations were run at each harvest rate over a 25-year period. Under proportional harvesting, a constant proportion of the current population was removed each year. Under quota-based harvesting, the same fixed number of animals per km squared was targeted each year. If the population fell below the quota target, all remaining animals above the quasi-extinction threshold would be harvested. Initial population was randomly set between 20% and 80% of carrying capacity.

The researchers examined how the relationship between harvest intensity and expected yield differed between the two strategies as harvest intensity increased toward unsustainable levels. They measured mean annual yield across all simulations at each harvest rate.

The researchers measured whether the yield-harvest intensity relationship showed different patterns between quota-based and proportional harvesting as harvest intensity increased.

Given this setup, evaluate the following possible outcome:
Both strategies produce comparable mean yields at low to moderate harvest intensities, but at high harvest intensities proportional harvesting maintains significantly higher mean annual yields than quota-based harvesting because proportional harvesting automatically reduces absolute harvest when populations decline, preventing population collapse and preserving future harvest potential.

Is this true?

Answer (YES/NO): YES